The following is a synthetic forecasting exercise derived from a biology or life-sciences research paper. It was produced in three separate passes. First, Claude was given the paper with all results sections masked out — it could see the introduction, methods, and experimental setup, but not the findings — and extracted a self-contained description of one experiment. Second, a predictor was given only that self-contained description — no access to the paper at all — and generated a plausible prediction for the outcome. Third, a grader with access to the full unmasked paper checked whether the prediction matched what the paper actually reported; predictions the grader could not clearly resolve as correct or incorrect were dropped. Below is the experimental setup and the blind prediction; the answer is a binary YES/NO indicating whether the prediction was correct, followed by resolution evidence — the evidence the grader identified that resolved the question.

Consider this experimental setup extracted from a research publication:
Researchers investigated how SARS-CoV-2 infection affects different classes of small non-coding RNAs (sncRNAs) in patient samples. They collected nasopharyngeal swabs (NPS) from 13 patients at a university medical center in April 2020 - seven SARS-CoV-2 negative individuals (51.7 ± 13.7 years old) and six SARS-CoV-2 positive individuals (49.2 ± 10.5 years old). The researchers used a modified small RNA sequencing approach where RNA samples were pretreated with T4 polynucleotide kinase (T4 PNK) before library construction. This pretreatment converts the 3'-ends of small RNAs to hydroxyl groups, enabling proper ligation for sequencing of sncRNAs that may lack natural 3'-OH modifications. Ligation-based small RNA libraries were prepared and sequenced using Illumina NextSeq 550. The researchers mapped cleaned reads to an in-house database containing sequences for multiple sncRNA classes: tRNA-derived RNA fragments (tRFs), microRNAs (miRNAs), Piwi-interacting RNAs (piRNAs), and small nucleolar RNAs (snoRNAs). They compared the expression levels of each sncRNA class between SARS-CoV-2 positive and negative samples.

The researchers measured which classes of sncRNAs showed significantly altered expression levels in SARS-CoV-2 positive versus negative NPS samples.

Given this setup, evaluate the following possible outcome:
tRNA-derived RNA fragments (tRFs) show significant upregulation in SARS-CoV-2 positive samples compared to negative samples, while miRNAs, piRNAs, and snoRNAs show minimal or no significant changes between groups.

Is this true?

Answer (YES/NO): NO